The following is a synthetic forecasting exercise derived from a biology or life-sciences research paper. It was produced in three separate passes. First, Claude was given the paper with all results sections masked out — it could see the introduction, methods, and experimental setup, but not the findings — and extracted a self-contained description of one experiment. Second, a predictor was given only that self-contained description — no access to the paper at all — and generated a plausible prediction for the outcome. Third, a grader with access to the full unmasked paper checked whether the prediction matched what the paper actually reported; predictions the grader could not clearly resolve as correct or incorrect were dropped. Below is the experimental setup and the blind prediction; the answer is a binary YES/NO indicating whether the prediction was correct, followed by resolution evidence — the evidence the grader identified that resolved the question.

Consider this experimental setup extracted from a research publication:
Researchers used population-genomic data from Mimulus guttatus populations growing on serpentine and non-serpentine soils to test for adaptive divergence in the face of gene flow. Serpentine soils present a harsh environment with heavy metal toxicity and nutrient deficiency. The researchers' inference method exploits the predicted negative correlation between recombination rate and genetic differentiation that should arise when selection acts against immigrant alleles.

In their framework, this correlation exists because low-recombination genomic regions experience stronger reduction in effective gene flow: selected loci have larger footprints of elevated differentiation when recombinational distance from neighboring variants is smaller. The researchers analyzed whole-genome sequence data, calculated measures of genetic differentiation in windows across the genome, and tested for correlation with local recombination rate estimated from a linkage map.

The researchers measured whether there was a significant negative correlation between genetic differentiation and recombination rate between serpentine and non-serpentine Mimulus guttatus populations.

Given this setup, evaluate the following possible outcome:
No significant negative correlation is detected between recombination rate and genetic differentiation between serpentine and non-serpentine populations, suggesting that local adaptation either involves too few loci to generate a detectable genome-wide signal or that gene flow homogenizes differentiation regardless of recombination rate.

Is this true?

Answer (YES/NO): NO